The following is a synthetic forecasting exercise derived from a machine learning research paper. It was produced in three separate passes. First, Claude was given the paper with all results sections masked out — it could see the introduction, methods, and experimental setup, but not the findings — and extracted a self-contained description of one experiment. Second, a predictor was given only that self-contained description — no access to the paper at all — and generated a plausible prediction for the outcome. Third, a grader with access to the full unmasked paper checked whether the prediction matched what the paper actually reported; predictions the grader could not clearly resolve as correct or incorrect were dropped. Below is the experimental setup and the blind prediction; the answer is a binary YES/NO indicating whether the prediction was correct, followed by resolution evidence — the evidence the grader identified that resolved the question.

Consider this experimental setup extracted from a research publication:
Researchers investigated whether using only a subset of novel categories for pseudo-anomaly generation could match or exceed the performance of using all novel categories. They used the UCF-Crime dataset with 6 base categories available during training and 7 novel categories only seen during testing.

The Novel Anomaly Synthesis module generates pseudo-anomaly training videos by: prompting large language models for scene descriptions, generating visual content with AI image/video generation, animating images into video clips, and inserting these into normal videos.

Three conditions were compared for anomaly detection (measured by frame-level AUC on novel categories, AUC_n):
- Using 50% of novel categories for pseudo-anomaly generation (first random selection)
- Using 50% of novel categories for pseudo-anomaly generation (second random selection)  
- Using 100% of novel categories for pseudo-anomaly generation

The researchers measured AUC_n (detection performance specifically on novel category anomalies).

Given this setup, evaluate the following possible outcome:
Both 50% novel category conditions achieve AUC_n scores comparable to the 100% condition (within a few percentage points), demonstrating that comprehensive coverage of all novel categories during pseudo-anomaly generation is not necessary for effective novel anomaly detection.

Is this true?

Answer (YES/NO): YES